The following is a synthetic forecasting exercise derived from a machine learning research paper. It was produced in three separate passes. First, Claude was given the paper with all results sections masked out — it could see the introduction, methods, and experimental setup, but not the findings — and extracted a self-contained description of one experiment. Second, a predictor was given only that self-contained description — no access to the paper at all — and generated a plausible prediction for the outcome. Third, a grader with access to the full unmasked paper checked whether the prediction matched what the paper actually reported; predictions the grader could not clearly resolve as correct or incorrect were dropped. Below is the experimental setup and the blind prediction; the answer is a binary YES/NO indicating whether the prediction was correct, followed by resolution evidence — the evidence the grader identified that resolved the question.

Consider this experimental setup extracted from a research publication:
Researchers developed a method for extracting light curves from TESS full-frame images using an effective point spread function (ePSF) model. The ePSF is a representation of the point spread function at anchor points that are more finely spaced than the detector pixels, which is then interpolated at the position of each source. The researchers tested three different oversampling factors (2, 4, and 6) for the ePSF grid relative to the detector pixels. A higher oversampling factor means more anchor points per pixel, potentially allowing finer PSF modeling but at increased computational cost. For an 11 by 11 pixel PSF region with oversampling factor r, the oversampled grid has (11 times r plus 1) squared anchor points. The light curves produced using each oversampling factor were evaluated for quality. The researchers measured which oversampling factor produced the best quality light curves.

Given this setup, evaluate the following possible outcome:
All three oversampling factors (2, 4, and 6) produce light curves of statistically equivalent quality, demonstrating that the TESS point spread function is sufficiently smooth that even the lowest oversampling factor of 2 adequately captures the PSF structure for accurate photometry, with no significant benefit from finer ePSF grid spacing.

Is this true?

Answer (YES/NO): NO